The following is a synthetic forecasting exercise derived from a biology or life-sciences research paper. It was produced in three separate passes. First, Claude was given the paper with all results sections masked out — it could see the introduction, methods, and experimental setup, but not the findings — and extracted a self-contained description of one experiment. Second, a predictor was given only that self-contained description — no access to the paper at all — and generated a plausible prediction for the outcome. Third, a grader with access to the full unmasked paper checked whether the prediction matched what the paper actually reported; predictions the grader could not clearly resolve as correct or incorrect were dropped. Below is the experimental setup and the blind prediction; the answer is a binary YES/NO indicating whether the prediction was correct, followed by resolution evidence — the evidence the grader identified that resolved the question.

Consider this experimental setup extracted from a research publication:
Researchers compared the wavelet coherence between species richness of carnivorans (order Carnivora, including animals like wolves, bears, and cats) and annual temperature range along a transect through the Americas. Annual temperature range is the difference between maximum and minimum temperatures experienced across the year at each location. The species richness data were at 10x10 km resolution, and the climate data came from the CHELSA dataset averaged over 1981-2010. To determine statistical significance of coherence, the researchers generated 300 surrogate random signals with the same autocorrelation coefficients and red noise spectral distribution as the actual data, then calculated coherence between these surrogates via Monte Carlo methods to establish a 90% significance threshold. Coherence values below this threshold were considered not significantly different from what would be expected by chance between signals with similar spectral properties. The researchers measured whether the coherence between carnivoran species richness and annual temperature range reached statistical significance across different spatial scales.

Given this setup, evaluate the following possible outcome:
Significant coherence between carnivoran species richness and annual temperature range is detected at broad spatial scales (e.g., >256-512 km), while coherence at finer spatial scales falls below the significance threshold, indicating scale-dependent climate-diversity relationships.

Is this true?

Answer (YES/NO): NO